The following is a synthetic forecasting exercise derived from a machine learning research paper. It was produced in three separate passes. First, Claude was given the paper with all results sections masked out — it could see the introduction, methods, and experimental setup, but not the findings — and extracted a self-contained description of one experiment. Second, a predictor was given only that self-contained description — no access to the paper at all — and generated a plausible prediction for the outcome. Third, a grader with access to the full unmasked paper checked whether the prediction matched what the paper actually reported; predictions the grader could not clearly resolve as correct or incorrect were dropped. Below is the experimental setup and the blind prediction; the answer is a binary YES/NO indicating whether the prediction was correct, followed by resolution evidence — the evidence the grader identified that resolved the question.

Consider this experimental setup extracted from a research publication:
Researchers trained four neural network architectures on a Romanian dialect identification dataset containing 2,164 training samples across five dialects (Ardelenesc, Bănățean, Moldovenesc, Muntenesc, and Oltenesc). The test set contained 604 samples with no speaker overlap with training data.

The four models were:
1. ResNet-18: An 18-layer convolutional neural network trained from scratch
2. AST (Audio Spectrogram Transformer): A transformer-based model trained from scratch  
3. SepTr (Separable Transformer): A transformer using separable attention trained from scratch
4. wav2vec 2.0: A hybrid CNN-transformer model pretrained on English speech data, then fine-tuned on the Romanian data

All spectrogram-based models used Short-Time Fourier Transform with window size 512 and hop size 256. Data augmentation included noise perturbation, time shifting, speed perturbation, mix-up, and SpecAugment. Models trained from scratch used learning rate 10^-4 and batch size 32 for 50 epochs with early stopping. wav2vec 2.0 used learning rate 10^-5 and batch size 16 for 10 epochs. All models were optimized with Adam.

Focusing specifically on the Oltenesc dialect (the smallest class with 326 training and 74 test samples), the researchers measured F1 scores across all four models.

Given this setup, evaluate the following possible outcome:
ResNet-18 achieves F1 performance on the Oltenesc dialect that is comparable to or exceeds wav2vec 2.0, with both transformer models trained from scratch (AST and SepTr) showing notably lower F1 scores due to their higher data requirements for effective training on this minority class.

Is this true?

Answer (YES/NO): NO